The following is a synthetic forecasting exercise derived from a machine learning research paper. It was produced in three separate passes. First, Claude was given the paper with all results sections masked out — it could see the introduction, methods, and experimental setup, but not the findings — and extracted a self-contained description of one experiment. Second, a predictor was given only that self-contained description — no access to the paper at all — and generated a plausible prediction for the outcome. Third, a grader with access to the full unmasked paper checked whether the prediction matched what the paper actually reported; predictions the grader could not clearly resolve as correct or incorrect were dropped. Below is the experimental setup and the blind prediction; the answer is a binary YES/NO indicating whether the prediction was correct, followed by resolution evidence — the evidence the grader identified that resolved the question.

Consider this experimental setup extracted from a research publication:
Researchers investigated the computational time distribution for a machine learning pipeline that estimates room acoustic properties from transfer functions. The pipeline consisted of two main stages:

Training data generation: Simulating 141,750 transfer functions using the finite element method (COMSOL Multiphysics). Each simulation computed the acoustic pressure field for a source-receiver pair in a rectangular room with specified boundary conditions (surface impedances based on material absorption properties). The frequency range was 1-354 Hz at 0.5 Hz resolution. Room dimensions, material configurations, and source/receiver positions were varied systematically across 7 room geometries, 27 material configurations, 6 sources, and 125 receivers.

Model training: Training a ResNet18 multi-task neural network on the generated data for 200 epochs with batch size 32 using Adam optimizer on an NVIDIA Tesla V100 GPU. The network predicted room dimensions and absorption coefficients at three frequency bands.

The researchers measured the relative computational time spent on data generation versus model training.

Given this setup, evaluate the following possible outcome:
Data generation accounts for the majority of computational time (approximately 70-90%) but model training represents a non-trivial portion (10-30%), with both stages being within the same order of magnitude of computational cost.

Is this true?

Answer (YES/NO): NO